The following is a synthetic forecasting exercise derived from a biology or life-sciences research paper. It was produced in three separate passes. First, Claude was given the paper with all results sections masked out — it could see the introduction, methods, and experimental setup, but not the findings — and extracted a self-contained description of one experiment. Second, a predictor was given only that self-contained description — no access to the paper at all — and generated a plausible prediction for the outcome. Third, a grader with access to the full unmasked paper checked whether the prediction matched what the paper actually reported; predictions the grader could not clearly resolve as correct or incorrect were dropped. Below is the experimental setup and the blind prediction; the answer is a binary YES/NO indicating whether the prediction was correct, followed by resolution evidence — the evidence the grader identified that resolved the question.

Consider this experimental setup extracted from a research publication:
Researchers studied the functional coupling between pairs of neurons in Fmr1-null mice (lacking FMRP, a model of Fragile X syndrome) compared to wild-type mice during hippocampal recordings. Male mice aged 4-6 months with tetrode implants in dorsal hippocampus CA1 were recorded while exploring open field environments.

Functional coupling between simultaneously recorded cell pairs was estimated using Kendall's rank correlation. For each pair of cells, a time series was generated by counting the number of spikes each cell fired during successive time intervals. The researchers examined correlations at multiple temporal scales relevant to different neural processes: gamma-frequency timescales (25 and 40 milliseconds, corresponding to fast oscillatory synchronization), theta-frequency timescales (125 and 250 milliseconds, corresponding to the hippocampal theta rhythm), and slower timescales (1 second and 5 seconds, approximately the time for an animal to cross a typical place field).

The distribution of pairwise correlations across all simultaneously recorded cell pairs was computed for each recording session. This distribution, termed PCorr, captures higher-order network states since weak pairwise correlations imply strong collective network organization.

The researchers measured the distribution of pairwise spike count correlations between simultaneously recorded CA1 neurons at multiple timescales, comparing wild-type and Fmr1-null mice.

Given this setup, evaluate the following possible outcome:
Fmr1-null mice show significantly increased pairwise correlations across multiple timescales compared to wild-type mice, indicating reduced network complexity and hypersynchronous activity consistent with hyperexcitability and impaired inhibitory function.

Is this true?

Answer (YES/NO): NO